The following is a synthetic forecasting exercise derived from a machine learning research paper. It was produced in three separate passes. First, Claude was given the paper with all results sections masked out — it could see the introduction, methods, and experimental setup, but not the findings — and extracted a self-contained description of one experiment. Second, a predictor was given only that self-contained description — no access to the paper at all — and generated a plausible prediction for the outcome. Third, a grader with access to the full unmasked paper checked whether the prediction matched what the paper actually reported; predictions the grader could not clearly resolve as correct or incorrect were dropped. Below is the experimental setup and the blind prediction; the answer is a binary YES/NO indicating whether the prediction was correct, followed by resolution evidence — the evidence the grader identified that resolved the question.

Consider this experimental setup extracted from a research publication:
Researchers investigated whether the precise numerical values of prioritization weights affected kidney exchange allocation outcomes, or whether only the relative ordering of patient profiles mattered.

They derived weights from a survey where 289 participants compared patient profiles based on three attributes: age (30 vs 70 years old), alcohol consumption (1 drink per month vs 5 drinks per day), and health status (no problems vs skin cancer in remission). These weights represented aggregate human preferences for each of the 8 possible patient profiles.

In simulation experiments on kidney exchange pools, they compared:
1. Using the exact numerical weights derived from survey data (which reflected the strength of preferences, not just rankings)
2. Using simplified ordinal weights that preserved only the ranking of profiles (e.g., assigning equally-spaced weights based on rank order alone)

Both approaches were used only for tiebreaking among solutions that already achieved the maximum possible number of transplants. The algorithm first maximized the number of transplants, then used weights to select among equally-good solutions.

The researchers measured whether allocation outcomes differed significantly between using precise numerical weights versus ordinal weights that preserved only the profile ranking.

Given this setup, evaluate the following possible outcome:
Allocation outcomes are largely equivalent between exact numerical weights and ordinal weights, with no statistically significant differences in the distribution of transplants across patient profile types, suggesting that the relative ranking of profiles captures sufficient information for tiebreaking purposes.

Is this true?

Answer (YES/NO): YES